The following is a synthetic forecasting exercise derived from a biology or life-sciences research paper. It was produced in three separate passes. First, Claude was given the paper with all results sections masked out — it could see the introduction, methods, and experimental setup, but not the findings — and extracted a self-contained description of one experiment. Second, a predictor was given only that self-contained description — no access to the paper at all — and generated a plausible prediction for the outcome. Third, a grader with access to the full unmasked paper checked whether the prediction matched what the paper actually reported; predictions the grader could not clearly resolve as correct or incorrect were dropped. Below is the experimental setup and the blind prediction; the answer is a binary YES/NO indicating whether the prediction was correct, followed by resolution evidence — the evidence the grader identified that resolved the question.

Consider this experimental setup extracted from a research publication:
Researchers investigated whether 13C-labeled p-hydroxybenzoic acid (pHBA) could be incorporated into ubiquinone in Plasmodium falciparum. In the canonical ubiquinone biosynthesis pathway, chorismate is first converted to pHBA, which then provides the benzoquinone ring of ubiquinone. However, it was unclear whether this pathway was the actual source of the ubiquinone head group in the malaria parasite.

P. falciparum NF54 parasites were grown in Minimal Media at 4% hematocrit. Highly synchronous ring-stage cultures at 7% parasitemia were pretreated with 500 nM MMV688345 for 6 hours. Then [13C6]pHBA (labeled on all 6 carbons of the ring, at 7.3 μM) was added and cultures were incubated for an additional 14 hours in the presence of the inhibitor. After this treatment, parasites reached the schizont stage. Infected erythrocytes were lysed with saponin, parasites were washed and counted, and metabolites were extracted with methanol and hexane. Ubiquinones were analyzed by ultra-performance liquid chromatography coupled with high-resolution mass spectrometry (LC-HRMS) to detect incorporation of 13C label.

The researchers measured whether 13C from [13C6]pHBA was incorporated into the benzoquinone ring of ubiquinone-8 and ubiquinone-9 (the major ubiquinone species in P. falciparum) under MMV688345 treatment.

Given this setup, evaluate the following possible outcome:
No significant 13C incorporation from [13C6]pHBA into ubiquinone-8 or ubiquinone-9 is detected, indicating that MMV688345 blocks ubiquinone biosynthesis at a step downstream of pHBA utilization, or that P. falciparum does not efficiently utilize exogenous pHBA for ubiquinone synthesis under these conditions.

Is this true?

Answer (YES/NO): YES